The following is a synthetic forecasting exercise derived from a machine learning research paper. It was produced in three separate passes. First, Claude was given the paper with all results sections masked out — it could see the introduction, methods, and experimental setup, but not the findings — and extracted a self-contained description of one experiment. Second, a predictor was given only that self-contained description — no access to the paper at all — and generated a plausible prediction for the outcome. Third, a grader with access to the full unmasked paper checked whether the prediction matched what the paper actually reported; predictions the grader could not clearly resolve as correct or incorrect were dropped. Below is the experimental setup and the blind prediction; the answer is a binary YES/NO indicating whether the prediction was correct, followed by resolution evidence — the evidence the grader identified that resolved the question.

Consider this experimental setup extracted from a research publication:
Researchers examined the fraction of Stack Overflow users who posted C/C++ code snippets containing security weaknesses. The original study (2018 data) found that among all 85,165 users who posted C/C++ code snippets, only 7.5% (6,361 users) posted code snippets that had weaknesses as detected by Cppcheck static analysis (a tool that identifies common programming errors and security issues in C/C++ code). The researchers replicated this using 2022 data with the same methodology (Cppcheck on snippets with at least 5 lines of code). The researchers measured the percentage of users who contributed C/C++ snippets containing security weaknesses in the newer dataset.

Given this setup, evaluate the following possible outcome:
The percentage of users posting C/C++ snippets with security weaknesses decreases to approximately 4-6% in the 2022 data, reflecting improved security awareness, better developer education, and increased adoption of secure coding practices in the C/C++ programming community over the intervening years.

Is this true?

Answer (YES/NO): NO